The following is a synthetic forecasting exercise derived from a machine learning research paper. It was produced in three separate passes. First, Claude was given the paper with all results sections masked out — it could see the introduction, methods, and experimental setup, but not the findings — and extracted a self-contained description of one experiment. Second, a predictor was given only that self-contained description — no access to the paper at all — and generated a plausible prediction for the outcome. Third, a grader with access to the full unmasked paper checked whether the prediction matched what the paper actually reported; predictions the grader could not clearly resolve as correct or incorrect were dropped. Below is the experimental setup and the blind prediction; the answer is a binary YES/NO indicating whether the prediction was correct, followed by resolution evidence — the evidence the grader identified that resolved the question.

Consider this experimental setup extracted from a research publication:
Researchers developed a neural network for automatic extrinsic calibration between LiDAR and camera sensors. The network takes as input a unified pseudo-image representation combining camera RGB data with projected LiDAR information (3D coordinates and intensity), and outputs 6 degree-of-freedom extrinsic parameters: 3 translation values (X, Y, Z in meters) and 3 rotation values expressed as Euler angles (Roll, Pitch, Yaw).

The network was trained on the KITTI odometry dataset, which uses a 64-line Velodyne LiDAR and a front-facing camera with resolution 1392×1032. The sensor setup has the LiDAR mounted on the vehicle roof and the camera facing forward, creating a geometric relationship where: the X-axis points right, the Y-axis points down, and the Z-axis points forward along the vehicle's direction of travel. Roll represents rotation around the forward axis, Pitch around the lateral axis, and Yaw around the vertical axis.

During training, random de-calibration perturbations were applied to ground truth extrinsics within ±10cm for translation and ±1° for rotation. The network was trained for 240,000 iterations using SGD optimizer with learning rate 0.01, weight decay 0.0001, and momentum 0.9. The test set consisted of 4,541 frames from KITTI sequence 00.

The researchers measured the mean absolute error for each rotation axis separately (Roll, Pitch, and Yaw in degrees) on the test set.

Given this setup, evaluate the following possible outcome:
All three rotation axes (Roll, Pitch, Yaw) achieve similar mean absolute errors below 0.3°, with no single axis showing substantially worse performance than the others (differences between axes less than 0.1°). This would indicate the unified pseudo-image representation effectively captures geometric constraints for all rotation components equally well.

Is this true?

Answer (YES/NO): YES